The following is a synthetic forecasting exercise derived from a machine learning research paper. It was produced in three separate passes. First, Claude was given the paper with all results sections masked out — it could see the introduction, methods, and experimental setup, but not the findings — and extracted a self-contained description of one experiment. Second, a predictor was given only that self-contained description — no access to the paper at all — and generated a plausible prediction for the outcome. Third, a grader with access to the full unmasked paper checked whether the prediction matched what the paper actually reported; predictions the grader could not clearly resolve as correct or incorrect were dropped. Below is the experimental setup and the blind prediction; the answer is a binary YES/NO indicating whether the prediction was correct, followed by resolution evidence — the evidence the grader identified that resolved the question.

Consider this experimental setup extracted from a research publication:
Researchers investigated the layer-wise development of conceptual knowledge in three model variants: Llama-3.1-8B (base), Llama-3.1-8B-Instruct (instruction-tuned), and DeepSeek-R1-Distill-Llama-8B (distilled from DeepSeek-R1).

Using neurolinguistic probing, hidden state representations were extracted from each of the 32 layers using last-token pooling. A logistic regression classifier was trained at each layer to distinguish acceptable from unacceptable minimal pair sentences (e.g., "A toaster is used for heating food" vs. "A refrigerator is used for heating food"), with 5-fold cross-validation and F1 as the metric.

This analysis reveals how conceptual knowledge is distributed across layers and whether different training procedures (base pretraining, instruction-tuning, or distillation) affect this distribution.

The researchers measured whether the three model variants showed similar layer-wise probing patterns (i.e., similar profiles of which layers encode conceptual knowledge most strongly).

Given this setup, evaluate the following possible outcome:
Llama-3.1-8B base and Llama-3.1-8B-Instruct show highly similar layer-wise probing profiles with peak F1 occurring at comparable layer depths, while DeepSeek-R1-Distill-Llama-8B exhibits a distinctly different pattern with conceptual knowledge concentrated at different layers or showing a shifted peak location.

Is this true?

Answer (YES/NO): YES